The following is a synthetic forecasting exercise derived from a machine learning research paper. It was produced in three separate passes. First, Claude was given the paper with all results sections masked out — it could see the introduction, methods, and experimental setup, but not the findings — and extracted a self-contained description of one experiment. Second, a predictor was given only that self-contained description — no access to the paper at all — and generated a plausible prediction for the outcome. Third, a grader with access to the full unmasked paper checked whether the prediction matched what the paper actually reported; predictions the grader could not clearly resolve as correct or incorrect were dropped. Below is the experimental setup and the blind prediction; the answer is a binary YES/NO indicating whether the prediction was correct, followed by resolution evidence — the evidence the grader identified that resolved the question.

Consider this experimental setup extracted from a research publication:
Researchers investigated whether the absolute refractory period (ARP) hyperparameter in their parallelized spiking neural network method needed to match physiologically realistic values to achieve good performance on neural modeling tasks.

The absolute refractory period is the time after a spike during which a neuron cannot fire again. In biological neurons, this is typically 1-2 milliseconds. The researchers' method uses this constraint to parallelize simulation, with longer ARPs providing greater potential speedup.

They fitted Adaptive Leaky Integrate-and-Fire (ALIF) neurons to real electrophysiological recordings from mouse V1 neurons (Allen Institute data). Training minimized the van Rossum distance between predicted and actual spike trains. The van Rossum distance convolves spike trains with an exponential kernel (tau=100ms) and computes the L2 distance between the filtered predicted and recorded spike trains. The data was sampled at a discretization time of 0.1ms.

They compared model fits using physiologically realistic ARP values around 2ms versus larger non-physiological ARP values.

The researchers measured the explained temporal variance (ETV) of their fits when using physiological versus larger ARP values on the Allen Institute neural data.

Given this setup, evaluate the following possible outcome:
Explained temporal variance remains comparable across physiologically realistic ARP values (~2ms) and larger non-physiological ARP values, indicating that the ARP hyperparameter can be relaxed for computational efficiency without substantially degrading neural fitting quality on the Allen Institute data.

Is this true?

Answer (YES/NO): YES